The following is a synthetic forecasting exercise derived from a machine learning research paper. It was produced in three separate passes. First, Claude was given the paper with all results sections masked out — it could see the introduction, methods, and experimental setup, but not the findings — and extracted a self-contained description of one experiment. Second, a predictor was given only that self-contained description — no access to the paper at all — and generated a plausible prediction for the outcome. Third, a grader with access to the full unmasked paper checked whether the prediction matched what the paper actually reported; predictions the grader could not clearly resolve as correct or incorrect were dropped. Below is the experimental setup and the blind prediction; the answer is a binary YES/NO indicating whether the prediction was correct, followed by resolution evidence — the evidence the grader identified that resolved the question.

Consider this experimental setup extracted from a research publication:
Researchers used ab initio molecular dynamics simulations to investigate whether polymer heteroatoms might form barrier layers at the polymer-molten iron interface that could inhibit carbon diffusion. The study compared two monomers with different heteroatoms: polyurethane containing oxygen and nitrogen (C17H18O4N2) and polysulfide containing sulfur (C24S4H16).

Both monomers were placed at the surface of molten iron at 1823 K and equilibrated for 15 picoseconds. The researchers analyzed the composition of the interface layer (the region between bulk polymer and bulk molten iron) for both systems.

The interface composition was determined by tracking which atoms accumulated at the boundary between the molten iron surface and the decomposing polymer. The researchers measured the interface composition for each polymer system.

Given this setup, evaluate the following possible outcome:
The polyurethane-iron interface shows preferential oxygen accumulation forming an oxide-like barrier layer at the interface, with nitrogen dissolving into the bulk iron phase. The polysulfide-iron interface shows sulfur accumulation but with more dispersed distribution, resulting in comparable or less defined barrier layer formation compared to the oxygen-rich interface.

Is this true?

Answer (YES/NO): NO